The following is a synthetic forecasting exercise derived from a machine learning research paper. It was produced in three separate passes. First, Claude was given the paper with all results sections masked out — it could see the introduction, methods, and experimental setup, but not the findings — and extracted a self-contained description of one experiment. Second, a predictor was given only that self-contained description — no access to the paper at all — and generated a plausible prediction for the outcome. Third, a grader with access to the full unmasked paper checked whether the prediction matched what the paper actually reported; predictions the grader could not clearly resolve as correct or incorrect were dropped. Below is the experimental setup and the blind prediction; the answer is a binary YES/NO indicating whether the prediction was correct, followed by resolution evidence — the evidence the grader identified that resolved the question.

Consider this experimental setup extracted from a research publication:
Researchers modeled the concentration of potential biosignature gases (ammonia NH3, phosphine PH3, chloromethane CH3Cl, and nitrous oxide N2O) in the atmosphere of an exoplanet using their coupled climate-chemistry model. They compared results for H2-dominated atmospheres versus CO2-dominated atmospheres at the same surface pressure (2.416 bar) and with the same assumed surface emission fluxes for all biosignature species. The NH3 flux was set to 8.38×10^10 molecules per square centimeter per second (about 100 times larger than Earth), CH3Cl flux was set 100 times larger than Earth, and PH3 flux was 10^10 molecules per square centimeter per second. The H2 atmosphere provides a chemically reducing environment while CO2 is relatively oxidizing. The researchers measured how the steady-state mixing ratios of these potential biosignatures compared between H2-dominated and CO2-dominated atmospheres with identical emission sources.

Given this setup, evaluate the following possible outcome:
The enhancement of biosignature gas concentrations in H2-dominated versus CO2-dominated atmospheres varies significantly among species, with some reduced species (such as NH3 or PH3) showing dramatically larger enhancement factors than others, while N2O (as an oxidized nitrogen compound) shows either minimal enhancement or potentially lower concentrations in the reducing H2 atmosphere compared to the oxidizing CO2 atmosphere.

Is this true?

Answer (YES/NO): NO